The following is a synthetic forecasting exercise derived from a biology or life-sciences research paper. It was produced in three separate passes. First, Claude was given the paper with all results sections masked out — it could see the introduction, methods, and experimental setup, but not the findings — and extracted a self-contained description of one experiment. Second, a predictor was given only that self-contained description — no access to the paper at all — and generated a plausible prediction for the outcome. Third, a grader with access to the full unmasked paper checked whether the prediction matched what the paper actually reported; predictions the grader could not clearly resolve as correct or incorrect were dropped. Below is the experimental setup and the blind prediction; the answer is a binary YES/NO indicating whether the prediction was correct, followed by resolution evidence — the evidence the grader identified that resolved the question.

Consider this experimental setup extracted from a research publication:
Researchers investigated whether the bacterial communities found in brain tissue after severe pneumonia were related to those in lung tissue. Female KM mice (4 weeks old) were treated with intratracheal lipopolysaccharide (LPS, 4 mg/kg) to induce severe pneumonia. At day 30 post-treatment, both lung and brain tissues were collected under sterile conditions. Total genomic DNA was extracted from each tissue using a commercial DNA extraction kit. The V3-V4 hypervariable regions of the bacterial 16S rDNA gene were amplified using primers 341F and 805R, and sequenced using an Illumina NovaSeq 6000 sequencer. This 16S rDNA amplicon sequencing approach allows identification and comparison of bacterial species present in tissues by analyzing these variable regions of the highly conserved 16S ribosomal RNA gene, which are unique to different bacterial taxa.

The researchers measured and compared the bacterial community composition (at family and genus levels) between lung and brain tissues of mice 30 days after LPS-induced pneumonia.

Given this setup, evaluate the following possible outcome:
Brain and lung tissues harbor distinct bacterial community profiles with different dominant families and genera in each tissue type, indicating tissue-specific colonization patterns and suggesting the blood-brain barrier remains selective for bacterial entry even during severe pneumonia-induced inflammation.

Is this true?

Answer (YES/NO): NO